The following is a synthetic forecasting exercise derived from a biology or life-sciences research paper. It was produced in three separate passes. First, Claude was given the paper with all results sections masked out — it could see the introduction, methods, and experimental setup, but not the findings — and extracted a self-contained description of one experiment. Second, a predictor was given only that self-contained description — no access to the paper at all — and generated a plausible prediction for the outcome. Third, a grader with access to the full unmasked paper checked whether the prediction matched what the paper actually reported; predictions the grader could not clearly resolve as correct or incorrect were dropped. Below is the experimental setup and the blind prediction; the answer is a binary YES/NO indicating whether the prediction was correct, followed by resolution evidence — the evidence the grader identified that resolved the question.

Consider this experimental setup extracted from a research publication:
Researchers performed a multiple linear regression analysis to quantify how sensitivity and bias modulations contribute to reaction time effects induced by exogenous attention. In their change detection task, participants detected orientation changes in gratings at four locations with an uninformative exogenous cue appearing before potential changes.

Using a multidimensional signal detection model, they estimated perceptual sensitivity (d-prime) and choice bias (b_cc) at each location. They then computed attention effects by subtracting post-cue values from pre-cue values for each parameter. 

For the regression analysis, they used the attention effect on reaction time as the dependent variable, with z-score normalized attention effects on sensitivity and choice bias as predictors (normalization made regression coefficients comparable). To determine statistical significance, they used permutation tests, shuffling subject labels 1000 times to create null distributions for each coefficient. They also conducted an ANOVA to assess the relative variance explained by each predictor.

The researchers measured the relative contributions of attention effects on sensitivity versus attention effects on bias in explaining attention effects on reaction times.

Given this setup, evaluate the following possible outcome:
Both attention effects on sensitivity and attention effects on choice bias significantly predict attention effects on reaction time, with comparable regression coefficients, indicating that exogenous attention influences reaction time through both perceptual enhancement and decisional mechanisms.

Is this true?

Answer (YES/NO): NO